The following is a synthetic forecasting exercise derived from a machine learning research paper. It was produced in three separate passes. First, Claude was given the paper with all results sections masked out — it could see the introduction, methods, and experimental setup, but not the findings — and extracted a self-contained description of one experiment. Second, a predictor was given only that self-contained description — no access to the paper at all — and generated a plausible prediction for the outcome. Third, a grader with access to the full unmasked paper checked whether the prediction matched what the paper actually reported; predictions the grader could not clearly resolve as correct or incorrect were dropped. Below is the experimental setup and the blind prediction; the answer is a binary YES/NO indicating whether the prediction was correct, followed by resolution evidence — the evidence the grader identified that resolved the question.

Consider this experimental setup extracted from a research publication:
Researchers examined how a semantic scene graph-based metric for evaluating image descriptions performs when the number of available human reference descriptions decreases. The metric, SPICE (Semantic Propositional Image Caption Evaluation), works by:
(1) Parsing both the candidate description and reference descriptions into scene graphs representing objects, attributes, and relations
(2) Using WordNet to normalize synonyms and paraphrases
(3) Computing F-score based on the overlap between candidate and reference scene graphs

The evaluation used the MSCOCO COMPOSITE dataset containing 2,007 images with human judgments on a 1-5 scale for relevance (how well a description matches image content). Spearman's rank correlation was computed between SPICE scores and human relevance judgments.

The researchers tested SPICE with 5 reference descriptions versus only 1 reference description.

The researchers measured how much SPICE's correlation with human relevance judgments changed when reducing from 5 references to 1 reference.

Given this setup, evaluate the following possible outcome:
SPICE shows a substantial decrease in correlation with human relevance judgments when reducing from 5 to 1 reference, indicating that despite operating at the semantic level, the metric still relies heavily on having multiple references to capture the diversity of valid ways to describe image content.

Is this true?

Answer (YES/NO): YES